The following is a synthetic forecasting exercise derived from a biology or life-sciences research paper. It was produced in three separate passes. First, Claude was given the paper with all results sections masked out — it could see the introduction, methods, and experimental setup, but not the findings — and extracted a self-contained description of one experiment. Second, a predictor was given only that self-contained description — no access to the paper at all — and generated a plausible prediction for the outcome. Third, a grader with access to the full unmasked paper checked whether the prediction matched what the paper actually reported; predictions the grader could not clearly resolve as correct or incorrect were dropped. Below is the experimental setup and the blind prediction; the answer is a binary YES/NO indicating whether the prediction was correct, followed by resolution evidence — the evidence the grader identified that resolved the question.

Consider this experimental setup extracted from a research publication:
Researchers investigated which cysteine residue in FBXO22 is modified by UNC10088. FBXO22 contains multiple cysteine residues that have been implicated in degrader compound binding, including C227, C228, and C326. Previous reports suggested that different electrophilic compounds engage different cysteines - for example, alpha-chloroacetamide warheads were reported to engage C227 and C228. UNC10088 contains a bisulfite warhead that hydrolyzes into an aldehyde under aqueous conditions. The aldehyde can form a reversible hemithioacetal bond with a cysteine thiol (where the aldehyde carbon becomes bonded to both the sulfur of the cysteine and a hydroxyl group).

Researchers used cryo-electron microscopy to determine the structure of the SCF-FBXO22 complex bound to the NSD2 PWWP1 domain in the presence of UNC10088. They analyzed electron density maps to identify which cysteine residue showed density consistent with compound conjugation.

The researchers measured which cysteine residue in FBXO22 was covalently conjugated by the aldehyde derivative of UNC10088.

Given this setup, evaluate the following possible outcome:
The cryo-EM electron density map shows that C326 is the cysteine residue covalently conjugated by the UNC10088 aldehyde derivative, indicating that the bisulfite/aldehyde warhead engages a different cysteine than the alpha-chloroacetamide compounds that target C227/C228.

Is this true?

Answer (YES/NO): YES